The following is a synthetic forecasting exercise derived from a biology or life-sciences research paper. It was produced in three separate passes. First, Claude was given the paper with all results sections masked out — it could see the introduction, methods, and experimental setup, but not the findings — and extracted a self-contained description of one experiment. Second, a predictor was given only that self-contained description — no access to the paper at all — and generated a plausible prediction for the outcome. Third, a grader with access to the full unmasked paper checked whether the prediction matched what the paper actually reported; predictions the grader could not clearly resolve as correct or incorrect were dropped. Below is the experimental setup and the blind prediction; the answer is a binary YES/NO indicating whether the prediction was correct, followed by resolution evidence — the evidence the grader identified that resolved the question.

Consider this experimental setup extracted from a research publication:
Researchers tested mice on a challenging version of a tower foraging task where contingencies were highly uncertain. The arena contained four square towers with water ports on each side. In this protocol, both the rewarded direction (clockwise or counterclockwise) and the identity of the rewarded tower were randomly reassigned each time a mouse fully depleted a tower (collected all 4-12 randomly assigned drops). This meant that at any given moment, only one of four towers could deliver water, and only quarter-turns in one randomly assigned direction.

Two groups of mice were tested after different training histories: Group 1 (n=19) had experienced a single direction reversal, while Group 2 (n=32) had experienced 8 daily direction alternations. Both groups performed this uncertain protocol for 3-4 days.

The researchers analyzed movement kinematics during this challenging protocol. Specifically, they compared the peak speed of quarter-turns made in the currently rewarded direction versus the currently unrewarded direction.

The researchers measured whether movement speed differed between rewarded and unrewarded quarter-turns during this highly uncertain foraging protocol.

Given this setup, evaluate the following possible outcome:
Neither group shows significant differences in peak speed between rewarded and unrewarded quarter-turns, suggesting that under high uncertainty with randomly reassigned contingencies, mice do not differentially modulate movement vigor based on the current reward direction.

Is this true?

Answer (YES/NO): YES